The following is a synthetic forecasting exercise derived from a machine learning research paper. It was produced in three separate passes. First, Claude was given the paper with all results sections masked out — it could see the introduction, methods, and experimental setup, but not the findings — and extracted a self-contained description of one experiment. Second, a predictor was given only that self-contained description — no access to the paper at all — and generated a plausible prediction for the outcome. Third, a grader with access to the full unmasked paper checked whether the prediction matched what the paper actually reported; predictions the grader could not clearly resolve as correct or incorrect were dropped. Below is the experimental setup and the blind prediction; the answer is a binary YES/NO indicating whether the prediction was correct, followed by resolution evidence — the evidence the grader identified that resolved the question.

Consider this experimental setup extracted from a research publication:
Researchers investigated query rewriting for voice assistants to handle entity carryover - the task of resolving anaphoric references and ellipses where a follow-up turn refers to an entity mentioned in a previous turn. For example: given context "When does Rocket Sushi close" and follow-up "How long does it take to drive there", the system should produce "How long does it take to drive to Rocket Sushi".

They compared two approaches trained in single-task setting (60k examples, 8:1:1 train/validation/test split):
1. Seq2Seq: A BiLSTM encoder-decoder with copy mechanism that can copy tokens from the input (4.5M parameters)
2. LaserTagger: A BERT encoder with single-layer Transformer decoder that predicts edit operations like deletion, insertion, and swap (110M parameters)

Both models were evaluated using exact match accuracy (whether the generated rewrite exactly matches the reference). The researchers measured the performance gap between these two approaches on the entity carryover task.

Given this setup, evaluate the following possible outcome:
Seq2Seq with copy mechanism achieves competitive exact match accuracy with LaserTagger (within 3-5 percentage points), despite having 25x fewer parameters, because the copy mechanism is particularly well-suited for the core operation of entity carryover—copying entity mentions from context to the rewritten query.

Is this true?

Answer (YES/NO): NO